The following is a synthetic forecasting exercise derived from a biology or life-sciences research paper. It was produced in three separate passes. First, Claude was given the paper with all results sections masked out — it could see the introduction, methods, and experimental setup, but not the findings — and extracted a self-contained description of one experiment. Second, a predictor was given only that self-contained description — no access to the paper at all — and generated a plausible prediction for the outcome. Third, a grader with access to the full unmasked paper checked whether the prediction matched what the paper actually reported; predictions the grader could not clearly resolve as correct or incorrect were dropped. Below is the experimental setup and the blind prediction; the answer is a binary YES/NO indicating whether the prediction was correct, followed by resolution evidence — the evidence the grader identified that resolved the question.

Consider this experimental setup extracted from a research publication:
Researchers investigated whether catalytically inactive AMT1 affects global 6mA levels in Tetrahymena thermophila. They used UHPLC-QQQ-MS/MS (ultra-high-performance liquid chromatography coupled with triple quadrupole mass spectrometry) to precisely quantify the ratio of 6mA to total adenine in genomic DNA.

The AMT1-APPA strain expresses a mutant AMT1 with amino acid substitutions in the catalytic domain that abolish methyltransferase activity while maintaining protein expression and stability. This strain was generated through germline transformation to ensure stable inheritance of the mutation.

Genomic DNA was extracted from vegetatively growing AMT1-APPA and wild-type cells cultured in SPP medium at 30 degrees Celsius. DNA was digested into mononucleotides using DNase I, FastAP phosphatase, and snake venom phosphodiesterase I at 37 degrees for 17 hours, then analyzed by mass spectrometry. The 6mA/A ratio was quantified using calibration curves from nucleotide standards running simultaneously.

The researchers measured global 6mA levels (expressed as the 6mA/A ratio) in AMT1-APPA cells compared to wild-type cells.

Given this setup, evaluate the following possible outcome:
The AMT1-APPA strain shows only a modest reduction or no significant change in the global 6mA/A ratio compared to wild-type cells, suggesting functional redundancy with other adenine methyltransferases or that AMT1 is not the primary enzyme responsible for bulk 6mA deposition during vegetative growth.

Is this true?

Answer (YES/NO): NO